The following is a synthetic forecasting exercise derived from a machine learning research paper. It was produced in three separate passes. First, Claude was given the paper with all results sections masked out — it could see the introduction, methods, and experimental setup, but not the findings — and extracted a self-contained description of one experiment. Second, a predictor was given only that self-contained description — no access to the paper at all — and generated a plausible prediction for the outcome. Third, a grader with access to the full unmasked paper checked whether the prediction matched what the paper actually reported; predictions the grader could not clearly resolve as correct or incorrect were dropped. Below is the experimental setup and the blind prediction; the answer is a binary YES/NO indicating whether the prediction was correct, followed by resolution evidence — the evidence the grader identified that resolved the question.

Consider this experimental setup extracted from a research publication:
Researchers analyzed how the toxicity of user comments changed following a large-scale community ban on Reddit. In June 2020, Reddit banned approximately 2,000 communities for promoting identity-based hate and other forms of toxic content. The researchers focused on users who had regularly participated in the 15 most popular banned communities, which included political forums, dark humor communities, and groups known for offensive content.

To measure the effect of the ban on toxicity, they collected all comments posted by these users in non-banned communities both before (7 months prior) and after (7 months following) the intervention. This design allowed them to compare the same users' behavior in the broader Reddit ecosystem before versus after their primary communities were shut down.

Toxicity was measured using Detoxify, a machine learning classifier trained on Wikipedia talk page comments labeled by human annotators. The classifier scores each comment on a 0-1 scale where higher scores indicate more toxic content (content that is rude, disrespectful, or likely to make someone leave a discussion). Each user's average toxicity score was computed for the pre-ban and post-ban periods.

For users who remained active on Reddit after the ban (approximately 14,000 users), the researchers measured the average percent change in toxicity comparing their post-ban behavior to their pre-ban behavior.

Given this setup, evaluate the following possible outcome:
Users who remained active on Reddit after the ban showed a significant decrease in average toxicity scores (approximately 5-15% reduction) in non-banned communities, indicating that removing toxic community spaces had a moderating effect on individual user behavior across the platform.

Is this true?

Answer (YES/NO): YES